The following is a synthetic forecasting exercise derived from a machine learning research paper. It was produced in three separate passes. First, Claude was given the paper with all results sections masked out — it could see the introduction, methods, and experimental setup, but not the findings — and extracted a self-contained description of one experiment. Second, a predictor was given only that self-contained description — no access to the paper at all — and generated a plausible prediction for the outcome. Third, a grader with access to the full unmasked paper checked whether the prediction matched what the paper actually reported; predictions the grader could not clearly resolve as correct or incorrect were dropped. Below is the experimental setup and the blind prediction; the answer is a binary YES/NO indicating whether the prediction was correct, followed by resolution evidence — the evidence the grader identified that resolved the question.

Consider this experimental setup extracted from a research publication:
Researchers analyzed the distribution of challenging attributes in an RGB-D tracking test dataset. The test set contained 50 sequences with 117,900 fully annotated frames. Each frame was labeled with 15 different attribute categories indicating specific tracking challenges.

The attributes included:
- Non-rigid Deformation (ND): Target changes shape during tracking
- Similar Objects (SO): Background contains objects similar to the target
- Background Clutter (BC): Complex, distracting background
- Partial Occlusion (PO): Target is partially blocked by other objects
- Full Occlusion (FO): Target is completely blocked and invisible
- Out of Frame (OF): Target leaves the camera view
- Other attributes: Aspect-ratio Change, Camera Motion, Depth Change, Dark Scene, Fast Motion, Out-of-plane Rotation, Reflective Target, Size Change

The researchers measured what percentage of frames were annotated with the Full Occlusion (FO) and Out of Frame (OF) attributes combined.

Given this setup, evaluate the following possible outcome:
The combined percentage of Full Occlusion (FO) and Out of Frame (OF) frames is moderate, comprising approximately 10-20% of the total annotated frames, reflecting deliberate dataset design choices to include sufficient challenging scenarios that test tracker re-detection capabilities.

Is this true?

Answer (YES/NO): NO